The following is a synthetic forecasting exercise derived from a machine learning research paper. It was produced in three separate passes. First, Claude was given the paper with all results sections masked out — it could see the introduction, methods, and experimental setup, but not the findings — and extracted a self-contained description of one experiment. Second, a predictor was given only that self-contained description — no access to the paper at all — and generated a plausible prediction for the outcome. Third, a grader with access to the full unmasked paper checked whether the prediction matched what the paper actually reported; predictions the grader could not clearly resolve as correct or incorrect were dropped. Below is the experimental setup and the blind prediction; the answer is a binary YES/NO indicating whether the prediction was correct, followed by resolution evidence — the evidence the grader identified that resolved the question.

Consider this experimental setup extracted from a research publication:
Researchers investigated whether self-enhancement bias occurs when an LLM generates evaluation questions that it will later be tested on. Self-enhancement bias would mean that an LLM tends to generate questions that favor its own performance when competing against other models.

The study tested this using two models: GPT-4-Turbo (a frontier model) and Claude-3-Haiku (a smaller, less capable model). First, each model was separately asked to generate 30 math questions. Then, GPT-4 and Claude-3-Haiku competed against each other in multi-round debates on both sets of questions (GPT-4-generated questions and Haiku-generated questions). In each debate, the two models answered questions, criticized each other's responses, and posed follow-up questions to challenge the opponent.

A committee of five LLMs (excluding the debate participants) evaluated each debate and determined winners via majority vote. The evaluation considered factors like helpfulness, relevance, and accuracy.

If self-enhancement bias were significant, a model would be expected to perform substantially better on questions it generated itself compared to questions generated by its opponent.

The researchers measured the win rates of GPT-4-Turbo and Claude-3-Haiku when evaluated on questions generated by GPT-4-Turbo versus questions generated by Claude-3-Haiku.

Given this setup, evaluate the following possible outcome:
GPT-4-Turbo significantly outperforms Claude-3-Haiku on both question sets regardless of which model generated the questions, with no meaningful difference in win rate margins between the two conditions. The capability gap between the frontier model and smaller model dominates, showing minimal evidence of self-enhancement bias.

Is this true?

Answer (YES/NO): YES